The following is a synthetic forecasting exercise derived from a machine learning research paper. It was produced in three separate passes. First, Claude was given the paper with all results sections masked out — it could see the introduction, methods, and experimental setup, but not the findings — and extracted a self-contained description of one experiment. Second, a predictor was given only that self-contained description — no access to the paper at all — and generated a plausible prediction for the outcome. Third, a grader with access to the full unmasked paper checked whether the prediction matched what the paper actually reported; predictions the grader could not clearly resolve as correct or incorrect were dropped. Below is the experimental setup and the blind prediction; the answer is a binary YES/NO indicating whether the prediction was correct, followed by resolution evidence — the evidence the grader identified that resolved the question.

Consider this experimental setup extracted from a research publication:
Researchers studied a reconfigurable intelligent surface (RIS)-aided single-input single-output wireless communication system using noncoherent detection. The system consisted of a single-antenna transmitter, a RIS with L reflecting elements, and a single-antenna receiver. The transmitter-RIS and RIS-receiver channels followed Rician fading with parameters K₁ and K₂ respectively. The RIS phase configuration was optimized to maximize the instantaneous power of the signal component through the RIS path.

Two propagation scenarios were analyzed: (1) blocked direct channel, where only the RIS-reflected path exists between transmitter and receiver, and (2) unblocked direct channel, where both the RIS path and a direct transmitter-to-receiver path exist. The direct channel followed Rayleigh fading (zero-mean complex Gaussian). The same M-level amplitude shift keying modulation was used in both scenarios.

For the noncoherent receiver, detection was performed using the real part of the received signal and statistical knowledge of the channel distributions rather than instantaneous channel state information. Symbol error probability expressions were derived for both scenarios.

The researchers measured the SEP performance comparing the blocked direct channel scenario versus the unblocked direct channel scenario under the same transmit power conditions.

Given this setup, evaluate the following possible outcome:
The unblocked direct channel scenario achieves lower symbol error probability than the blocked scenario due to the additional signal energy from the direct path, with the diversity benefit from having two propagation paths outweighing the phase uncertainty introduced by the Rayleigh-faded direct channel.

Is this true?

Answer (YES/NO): YES